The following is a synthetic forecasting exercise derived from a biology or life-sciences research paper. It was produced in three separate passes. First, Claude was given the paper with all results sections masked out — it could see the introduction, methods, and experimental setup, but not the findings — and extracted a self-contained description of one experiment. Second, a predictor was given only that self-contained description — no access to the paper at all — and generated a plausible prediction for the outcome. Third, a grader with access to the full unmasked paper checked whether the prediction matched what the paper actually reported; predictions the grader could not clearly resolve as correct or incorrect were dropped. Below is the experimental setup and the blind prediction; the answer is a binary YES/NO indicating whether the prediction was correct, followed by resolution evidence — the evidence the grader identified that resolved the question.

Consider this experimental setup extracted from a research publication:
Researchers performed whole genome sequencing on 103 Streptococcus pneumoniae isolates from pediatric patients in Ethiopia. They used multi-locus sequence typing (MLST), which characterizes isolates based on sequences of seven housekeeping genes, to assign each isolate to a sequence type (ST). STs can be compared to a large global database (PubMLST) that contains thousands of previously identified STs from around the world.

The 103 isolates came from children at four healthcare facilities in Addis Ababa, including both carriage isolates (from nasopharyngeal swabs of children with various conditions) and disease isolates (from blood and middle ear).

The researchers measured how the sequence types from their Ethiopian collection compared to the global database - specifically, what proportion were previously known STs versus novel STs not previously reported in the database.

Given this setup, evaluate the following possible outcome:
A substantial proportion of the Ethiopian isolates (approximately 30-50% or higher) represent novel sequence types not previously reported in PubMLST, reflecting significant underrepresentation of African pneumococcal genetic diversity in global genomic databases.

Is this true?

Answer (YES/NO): NO